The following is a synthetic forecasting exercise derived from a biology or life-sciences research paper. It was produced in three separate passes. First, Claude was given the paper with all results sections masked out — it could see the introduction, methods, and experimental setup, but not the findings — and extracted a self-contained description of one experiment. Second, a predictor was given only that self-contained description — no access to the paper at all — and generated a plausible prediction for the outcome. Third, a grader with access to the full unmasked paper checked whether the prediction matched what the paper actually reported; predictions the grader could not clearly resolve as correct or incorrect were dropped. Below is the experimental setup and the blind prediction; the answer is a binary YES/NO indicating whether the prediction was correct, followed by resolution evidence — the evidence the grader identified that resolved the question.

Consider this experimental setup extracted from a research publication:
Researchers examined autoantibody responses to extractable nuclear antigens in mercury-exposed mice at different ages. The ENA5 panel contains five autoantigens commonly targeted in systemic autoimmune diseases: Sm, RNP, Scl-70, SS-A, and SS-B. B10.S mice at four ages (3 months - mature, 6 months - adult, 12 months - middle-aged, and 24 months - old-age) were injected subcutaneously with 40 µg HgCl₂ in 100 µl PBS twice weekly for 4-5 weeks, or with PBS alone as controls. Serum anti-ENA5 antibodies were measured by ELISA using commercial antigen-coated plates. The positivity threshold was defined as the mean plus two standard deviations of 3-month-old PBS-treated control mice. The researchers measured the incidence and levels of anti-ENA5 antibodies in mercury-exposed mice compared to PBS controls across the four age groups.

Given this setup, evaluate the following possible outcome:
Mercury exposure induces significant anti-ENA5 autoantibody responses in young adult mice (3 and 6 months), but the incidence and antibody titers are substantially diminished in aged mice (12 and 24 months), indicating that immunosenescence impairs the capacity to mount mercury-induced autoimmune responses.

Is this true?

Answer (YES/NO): NO